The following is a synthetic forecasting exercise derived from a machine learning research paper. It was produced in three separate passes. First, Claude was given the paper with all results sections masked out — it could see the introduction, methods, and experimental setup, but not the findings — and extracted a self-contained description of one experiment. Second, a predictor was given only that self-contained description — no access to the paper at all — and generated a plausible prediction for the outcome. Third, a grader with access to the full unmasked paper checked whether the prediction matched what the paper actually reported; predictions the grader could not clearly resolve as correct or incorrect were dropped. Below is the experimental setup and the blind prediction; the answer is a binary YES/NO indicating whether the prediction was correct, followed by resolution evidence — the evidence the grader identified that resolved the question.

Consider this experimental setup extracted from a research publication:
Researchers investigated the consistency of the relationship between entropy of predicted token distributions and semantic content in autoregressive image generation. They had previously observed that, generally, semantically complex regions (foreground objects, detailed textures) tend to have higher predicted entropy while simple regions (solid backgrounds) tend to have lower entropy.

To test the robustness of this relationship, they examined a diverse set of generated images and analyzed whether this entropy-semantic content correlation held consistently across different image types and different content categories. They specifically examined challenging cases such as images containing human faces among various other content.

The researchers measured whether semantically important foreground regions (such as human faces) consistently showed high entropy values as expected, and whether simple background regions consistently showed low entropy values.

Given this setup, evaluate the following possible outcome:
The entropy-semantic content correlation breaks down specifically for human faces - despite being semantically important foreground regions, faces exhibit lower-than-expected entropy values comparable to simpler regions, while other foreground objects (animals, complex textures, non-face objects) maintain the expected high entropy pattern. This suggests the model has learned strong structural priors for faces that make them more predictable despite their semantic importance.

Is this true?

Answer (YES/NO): NO